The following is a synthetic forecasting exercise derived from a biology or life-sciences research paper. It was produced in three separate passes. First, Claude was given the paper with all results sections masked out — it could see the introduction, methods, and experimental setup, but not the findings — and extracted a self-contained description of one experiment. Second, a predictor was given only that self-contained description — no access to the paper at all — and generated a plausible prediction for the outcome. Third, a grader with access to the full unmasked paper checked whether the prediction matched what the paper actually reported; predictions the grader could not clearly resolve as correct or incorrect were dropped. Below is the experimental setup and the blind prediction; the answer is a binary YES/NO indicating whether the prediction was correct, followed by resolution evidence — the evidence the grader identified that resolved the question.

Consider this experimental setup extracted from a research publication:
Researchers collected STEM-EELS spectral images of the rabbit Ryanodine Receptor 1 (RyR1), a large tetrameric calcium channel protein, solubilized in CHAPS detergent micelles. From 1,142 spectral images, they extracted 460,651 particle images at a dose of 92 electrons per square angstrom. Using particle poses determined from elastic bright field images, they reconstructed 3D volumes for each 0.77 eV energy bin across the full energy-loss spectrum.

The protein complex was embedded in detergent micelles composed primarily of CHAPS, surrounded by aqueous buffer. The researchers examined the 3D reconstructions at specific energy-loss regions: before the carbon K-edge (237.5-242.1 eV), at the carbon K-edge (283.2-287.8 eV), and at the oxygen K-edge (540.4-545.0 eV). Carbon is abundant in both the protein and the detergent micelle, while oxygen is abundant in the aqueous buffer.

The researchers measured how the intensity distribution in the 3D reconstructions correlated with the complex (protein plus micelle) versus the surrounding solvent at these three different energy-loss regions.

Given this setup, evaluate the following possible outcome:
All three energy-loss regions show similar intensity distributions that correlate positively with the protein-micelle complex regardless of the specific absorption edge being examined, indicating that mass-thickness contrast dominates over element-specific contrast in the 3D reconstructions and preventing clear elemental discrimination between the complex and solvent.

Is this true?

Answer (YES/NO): NO